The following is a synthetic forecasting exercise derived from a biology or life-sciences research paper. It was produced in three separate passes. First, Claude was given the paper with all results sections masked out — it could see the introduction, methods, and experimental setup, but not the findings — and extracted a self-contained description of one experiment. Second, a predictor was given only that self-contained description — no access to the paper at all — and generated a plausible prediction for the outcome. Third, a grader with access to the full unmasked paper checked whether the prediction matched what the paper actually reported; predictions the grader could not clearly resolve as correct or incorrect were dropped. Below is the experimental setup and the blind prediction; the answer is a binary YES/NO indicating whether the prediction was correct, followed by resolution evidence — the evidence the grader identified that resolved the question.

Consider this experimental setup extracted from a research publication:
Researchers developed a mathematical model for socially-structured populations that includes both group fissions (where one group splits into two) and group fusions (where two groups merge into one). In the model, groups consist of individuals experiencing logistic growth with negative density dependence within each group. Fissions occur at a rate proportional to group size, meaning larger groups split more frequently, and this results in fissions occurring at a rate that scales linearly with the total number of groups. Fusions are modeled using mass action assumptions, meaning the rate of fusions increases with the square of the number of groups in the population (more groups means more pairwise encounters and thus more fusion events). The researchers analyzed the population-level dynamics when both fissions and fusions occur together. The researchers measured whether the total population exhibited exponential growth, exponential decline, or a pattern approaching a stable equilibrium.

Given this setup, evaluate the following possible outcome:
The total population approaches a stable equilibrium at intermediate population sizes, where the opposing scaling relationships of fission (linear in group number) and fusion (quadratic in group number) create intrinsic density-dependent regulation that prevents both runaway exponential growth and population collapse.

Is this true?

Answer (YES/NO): YES